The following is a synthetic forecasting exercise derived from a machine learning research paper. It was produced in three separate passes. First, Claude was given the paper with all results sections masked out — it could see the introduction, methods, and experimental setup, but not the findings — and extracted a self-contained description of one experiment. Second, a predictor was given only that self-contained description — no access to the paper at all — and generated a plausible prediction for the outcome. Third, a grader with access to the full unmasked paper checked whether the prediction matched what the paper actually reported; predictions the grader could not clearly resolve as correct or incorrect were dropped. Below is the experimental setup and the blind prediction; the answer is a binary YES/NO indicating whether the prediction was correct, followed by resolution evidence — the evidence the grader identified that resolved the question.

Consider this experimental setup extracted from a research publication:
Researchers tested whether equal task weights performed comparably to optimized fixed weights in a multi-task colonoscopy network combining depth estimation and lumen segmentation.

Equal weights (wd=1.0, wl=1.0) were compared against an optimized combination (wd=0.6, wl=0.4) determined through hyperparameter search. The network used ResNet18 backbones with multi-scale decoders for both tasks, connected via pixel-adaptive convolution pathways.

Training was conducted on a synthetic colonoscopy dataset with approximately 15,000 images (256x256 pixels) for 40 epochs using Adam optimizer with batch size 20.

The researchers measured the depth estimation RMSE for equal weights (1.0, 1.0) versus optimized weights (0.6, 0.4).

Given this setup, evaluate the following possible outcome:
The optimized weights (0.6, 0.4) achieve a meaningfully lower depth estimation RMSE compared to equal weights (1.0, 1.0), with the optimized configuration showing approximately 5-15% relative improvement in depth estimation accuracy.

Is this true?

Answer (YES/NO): NO